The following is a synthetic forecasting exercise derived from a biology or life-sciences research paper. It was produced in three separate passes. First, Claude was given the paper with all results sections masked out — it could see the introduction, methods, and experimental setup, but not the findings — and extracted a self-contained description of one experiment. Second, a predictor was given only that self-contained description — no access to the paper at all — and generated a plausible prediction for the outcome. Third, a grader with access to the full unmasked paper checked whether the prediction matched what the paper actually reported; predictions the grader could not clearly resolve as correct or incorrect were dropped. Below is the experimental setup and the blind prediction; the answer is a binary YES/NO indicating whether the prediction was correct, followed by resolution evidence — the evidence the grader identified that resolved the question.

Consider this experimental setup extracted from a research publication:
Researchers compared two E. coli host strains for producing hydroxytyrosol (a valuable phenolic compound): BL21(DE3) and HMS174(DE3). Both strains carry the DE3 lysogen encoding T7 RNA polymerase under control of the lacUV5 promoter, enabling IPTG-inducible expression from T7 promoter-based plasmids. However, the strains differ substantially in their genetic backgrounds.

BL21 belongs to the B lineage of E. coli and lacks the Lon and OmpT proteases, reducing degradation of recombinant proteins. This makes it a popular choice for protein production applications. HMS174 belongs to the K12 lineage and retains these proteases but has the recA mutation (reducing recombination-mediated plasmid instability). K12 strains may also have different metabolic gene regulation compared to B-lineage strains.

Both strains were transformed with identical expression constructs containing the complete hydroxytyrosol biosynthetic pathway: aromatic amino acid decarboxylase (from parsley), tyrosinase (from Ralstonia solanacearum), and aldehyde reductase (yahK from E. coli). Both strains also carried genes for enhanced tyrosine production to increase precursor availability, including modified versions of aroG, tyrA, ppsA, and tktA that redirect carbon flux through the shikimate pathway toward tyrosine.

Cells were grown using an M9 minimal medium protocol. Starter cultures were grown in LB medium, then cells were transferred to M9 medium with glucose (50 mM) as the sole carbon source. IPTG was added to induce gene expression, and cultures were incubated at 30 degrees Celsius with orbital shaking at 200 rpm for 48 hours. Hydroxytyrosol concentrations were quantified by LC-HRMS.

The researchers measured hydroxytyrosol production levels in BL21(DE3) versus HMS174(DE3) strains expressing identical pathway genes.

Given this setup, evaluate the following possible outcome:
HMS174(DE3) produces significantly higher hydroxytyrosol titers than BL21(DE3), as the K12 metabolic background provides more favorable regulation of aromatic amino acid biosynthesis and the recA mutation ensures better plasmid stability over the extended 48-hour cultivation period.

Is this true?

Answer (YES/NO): YES